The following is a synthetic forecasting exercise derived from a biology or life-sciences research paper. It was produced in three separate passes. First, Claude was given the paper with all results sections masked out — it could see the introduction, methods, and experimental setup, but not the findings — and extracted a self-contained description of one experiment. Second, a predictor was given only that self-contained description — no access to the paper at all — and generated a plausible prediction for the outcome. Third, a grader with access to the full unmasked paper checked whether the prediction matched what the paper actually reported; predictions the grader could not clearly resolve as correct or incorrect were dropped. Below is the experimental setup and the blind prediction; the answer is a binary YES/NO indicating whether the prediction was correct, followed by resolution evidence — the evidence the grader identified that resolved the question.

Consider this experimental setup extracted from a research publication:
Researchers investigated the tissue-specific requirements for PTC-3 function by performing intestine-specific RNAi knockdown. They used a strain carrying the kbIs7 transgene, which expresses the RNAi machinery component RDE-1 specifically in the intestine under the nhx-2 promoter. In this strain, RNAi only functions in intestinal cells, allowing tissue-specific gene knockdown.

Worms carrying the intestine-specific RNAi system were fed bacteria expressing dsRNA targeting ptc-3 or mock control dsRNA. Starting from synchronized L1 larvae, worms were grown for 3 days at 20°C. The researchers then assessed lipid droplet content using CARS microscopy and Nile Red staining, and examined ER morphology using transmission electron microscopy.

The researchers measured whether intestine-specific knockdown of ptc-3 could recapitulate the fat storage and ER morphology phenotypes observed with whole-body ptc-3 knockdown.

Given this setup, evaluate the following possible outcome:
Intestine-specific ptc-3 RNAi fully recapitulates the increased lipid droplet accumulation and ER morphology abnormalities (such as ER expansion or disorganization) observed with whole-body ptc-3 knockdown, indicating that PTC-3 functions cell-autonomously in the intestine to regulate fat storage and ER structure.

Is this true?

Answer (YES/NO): NO